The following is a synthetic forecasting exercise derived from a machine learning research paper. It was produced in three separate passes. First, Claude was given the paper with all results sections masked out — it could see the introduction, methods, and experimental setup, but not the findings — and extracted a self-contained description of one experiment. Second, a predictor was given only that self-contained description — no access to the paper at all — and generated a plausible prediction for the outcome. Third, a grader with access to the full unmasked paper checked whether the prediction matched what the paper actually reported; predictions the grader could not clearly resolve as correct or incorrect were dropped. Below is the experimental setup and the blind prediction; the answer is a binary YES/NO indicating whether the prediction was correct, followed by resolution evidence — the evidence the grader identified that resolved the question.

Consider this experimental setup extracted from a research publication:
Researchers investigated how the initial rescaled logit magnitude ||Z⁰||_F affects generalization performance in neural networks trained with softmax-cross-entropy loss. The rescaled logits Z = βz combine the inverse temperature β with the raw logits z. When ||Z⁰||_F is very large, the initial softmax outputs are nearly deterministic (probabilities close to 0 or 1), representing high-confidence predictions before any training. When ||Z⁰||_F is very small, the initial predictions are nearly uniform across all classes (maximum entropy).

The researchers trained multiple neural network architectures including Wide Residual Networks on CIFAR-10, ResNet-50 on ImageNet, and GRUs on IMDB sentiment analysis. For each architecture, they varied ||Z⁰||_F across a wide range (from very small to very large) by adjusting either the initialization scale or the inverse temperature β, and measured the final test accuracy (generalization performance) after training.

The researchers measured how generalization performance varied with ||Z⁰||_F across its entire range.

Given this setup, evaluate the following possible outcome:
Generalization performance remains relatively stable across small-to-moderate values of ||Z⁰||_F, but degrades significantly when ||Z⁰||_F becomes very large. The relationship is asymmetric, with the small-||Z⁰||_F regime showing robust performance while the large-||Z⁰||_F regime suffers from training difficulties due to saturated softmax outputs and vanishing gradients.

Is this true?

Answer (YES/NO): YES